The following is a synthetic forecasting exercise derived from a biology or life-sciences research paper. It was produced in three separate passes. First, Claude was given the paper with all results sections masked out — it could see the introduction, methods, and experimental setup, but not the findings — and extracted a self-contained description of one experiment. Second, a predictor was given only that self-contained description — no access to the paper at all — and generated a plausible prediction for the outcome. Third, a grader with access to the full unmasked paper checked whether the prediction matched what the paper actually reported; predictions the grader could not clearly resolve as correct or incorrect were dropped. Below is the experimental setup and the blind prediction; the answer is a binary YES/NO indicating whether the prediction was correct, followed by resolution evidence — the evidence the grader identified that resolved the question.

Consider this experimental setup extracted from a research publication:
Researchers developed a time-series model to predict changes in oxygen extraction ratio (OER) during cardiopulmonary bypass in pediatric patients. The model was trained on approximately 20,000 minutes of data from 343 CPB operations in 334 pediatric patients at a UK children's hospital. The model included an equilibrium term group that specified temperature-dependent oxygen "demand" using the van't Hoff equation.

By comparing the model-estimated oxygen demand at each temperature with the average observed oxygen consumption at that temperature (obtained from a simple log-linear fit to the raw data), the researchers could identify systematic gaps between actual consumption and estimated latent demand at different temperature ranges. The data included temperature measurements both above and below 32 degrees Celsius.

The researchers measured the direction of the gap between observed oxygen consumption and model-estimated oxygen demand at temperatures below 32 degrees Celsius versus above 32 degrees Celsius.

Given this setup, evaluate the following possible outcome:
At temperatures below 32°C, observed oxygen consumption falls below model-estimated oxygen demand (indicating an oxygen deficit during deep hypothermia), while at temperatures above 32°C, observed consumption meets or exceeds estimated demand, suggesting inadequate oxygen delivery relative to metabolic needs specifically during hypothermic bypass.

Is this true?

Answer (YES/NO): YES